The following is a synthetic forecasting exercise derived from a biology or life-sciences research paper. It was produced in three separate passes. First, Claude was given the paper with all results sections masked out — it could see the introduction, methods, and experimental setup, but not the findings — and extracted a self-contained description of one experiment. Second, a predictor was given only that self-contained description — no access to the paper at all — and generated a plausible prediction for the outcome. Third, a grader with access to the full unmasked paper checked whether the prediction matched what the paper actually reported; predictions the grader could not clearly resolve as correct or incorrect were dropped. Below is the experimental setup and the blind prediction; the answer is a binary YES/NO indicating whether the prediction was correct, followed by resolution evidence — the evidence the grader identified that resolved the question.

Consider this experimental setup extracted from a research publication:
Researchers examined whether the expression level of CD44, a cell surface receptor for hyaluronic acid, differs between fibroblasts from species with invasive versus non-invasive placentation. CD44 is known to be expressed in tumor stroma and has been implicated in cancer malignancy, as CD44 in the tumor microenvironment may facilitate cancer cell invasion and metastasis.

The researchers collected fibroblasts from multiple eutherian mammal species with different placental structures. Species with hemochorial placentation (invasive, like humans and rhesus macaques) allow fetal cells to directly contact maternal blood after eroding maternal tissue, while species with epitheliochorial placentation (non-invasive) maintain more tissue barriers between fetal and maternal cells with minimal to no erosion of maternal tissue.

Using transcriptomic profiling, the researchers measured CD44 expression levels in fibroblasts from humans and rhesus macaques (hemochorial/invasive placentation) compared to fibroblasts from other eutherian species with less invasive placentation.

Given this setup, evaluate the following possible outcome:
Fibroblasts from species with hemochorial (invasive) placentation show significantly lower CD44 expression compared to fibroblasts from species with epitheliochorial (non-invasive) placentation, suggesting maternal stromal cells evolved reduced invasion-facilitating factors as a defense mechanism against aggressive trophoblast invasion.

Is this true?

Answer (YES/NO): NO